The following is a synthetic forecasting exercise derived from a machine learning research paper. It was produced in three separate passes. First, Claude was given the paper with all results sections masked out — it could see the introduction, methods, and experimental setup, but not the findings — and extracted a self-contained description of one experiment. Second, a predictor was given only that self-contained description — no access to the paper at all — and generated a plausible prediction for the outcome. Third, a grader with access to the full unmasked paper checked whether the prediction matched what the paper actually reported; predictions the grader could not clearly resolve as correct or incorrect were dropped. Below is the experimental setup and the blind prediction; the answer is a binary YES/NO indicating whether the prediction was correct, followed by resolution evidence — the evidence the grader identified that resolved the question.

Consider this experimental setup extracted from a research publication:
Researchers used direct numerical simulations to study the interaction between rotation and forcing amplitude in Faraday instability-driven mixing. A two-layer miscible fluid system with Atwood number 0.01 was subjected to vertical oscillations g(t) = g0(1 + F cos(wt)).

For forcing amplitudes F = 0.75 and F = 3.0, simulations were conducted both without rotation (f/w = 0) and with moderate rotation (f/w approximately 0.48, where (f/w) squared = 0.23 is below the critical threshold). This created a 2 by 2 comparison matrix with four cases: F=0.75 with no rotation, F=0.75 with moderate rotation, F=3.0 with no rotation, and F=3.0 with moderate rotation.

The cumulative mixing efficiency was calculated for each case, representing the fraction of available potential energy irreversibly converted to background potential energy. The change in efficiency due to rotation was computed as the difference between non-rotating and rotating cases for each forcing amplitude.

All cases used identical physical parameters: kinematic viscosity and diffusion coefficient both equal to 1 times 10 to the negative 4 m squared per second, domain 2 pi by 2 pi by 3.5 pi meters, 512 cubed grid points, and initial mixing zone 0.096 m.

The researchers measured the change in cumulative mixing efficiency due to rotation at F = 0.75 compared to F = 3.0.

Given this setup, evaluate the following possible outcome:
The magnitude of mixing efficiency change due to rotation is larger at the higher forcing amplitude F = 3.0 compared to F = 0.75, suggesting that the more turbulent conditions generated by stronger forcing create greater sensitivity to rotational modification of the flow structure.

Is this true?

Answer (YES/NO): NO